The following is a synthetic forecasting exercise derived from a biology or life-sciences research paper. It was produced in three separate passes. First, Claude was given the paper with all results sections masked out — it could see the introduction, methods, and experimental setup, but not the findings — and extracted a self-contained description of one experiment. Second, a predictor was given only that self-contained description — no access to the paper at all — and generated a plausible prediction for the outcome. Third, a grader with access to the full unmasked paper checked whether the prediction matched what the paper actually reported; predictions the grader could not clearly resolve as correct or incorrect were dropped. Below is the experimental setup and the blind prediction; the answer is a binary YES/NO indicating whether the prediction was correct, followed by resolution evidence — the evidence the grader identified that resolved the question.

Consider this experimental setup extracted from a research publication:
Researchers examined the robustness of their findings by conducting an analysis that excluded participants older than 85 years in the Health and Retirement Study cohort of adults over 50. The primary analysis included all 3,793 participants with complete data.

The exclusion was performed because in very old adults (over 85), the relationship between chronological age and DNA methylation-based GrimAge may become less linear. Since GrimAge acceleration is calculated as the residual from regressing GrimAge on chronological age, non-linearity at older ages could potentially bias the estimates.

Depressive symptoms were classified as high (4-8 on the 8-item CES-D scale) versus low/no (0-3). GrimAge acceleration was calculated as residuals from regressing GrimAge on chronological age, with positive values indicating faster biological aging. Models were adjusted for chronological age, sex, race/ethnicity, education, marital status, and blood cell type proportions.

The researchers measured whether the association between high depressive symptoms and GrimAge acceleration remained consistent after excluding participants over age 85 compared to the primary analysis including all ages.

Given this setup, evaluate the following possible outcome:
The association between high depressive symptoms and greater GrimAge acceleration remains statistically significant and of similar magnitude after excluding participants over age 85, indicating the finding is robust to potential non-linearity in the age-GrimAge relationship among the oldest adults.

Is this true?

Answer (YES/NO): YES